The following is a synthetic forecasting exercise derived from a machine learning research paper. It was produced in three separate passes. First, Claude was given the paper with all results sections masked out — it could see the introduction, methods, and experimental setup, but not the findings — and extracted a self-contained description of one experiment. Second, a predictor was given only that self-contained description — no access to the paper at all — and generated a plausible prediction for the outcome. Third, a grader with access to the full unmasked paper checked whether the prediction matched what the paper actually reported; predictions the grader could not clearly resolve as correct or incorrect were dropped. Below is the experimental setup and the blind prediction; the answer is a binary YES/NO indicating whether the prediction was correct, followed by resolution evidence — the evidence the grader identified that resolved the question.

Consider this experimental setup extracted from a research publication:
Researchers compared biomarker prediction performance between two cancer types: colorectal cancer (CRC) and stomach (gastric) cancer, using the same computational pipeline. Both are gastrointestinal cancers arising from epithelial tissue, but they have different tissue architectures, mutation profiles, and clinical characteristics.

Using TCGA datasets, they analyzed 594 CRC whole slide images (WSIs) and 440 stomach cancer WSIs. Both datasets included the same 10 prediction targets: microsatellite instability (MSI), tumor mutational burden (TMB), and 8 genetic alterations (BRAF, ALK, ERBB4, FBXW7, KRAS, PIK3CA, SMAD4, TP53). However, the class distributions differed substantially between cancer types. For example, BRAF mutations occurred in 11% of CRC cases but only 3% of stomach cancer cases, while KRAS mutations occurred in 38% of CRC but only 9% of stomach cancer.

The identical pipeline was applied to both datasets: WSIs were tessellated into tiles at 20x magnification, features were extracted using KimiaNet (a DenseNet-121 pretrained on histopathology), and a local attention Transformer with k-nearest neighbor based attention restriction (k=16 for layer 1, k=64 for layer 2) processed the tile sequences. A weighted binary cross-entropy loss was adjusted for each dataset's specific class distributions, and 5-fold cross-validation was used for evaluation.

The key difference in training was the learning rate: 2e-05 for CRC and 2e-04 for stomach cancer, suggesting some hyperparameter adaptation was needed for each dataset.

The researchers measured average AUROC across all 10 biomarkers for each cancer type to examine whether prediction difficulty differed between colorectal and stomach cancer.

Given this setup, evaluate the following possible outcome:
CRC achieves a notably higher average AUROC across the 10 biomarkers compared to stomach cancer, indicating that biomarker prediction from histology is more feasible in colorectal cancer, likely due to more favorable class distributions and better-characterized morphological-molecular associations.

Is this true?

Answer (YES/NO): NO